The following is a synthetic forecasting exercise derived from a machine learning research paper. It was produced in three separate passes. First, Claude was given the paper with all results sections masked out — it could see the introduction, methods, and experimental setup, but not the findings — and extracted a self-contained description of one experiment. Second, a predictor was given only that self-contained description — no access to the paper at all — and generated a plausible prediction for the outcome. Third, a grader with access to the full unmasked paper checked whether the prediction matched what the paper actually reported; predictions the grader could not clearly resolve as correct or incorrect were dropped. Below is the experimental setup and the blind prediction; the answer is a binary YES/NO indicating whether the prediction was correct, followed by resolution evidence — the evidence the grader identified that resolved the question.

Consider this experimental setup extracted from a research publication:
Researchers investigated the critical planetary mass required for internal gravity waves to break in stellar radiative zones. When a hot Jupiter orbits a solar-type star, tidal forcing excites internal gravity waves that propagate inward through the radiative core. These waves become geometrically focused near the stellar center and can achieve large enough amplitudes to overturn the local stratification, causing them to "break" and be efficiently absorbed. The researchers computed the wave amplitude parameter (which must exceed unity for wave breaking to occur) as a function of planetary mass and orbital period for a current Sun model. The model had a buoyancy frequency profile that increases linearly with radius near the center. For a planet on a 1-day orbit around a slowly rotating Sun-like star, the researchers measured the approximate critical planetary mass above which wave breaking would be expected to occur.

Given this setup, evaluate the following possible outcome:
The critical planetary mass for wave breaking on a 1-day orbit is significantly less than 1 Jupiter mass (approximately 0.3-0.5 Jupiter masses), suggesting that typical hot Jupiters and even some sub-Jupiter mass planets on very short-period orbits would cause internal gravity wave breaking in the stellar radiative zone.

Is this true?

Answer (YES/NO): NO